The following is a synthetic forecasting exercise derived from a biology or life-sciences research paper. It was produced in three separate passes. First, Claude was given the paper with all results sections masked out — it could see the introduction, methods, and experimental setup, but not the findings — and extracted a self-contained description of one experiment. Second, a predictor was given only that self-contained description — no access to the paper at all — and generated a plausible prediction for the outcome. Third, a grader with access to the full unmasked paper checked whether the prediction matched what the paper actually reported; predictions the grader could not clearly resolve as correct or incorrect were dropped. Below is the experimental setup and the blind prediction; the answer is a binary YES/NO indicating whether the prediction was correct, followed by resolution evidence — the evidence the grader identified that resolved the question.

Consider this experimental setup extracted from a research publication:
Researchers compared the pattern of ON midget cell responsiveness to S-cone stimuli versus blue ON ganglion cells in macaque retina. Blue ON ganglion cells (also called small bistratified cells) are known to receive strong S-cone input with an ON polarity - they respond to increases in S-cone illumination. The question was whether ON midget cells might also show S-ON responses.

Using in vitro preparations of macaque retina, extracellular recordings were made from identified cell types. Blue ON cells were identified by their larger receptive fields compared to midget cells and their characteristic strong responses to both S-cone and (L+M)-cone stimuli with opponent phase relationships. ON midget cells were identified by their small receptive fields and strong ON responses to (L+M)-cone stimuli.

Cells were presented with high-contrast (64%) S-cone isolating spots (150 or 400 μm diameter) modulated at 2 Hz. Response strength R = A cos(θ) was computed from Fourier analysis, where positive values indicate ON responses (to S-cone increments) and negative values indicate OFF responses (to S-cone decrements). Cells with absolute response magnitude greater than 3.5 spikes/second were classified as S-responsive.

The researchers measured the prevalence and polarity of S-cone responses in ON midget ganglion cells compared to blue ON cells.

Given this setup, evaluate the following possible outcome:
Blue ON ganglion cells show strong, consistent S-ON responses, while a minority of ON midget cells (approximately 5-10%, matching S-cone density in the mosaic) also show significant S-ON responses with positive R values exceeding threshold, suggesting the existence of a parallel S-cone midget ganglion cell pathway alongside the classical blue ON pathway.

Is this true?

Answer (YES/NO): NO